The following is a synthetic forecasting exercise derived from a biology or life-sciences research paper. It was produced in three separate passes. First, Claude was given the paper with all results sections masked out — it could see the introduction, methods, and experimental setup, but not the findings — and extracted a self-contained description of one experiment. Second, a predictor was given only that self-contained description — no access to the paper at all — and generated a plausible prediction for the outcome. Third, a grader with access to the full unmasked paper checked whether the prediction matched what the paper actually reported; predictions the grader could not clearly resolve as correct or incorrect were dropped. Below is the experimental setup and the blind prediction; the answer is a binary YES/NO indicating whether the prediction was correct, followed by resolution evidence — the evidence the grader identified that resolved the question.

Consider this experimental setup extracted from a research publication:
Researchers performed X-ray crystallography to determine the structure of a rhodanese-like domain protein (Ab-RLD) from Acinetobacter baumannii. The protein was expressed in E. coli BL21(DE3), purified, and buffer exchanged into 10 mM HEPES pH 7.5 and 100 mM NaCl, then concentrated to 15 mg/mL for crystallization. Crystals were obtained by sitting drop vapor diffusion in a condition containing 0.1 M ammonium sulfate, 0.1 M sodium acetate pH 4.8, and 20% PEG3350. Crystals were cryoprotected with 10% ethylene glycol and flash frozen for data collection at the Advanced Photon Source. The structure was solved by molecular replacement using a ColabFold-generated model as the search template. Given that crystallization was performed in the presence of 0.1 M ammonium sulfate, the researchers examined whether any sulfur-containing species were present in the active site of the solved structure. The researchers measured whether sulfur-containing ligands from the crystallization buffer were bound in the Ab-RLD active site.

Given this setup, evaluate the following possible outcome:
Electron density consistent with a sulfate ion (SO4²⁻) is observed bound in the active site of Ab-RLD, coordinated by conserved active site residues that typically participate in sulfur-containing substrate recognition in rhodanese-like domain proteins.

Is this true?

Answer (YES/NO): YES